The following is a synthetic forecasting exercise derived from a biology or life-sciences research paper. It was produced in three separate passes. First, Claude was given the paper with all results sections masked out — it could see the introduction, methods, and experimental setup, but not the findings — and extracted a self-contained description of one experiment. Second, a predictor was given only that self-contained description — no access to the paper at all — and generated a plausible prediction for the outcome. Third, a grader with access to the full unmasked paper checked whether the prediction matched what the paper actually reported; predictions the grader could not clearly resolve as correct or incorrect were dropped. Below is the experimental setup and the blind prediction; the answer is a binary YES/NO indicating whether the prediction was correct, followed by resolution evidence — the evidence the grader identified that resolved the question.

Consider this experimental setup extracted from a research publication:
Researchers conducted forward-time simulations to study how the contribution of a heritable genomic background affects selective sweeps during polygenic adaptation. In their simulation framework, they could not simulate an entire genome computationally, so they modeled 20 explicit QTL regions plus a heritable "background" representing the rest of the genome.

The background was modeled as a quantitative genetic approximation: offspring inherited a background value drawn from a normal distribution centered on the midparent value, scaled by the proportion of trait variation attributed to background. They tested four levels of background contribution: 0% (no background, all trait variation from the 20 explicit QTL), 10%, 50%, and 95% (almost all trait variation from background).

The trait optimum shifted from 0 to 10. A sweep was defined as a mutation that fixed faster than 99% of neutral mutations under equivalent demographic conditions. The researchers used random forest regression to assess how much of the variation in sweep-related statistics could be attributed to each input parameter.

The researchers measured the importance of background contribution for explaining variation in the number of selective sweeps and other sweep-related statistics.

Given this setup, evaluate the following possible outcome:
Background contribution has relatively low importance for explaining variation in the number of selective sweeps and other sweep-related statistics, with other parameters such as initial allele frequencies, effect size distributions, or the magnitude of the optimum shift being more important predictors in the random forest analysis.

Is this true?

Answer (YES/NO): NO